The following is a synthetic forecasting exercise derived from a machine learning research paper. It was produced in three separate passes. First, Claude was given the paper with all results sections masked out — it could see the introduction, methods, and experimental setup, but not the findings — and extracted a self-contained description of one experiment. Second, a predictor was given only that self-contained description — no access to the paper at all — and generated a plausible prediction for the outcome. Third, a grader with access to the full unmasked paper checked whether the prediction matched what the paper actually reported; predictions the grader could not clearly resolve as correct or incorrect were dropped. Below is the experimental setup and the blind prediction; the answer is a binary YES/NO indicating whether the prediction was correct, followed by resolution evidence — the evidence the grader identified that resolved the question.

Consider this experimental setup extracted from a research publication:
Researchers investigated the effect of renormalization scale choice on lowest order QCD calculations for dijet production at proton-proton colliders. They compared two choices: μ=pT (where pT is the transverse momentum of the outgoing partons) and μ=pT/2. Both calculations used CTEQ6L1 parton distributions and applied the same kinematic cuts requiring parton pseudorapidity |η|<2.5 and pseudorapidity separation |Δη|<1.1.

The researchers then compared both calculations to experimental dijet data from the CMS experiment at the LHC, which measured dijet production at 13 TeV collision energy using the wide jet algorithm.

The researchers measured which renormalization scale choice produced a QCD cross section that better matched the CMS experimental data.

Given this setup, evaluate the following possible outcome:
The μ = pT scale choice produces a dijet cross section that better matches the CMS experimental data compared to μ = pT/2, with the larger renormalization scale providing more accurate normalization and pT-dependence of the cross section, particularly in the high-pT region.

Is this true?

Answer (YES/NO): NO